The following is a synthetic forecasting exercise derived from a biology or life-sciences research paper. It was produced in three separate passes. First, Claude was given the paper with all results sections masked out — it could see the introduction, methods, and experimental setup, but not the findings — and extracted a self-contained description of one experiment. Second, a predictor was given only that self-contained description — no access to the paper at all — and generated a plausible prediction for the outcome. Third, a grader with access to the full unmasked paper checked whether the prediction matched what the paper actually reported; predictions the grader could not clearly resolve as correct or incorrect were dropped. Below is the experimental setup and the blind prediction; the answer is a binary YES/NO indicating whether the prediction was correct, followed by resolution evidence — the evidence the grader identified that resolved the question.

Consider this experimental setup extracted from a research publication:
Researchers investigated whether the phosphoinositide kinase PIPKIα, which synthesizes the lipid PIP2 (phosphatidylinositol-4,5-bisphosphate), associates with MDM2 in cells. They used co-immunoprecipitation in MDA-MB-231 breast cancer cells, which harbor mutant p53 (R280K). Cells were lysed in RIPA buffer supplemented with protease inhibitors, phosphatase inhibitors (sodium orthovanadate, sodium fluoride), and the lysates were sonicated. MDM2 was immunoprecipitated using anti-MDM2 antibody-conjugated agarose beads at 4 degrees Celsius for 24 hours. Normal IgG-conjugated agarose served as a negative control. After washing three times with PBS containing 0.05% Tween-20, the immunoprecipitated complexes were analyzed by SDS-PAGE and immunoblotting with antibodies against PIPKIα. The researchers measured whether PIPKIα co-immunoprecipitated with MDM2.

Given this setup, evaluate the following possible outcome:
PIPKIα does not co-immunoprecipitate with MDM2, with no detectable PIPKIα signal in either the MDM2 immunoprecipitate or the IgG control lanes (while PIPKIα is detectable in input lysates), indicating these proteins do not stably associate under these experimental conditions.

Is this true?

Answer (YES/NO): NO